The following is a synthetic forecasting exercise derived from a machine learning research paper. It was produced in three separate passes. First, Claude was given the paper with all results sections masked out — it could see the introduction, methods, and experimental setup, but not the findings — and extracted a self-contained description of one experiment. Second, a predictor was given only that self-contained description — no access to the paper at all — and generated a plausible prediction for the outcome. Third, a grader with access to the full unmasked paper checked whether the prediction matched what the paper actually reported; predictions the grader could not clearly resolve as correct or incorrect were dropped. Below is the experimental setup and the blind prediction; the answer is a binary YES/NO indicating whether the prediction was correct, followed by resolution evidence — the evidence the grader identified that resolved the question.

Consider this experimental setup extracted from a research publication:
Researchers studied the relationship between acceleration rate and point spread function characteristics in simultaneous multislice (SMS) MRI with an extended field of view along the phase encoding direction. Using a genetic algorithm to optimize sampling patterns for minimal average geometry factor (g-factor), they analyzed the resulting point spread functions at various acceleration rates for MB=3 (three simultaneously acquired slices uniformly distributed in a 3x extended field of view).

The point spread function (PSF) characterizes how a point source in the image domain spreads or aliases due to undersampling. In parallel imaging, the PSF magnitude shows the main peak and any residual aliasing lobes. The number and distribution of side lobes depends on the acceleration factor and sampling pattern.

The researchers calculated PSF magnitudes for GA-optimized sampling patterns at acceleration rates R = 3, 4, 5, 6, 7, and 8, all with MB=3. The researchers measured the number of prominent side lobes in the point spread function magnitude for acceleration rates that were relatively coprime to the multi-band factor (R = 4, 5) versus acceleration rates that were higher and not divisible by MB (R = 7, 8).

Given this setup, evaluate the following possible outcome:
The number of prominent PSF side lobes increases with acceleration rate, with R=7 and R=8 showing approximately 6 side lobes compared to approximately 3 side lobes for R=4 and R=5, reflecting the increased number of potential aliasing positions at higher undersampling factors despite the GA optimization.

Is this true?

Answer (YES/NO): NO